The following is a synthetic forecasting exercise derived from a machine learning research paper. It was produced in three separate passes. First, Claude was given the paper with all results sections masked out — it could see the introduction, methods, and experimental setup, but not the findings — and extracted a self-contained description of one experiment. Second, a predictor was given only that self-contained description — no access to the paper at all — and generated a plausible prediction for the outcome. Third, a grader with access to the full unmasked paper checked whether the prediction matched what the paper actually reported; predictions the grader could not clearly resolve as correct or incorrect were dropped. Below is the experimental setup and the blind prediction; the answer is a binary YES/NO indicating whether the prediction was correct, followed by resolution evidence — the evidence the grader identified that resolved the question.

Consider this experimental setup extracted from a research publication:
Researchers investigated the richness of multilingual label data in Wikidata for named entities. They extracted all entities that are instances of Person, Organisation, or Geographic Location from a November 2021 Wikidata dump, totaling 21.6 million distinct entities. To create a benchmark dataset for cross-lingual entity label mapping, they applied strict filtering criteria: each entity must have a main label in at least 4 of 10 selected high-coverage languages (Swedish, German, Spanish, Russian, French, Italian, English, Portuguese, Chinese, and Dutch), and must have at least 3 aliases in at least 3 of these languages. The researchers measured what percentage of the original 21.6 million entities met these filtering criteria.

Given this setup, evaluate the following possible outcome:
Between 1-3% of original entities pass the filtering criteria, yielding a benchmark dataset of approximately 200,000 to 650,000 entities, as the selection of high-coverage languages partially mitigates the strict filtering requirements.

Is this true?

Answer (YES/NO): NO